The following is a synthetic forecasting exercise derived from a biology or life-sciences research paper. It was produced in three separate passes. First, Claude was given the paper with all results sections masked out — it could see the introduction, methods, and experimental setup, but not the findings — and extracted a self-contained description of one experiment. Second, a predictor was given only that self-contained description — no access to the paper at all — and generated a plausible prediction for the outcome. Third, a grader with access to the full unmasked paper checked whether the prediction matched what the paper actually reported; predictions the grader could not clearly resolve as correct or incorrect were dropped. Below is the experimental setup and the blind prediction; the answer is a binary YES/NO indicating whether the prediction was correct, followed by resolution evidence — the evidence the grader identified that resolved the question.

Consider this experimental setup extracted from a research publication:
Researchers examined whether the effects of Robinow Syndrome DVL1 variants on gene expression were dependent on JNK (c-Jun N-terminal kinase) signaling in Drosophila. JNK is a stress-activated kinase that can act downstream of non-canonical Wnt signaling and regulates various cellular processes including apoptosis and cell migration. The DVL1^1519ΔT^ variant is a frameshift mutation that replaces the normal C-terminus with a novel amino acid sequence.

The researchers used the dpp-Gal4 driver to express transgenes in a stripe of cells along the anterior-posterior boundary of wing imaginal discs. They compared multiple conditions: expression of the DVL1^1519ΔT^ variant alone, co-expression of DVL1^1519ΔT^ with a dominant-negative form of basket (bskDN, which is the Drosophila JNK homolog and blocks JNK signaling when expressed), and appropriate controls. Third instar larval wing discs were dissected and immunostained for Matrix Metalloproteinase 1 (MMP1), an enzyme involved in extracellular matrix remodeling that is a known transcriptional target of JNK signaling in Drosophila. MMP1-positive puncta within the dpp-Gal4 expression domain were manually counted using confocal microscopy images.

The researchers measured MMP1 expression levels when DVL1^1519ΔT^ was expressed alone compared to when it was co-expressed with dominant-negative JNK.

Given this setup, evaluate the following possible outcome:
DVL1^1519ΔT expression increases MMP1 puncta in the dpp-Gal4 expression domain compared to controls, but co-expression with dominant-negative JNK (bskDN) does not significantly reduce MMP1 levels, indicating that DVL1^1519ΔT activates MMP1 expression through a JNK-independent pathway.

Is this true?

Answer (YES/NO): NO